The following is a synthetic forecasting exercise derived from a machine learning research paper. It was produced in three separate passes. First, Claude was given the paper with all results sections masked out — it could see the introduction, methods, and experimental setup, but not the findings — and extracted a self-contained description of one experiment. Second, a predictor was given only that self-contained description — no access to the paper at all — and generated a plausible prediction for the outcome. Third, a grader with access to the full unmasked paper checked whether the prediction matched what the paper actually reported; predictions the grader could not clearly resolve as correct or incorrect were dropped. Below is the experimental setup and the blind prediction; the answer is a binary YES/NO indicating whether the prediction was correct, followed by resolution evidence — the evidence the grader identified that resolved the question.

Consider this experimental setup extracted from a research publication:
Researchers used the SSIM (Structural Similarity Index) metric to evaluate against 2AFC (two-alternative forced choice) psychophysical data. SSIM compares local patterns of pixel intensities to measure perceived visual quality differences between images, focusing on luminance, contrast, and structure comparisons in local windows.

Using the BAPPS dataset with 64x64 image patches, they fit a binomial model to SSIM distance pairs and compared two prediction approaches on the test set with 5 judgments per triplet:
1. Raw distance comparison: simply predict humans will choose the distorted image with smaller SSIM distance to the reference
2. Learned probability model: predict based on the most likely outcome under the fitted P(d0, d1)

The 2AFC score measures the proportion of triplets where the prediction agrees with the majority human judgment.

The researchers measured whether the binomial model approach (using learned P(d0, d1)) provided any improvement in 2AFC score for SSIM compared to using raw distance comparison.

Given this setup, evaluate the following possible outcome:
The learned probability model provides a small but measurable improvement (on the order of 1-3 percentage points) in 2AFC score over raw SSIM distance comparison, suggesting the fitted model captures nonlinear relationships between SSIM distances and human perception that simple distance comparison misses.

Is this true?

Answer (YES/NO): NO